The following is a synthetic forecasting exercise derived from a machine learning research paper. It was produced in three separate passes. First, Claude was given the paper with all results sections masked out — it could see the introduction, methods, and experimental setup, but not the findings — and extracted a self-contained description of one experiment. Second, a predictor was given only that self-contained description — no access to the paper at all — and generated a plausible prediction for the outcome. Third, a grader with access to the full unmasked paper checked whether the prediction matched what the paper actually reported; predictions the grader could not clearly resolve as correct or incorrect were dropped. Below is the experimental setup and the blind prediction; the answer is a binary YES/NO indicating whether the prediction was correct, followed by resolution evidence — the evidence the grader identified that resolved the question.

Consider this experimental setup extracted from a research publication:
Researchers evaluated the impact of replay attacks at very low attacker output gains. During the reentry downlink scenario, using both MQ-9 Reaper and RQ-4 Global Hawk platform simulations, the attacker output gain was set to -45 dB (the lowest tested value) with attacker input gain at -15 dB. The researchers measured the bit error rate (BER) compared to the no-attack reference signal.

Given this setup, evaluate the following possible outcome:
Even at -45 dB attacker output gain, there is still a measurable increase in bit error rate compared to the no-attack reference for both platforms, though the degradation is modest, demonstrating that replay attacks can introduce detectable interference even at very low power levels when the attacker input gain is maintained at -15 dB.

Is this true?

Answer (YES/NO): NO